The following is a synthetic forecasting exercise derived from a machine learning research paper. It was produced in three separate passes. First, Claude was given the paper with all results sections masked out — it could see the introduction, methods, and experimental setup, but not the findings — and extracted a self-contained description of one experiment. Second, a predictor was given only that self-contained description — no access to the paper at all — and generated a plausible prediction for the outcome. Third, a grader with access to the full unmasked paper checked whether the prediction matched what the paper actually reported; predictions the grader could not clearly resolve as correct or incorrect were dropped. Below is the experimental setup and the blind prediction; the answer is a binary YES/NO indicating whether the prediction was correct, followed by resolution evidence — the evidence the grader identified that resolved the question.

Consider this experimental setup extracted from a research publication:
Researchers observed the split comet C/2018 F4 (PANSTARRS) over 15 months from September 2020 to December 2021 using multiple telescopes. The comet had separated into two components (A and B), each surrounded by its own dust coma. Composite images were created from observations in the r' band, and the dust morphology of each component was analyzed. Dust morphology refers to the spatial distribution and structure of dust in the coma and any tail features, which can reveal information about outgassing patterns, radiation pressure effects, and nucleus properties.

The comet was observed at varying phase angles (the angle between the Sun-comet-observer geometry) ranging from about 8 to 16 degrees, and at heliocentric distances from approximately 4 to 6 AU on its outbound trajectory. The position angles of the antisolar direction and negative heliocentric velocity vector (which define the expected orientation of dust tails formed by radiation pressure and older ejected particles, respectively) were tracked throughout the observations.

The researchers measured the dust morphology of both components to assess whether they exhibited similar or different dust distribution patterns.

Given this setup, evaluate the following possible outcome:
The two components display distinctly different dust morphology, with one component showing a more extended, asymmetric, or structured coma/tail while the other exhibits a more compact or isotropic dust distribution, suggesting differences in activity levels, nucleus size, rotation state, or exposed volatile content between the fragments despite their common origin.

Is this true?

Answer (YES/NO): NO